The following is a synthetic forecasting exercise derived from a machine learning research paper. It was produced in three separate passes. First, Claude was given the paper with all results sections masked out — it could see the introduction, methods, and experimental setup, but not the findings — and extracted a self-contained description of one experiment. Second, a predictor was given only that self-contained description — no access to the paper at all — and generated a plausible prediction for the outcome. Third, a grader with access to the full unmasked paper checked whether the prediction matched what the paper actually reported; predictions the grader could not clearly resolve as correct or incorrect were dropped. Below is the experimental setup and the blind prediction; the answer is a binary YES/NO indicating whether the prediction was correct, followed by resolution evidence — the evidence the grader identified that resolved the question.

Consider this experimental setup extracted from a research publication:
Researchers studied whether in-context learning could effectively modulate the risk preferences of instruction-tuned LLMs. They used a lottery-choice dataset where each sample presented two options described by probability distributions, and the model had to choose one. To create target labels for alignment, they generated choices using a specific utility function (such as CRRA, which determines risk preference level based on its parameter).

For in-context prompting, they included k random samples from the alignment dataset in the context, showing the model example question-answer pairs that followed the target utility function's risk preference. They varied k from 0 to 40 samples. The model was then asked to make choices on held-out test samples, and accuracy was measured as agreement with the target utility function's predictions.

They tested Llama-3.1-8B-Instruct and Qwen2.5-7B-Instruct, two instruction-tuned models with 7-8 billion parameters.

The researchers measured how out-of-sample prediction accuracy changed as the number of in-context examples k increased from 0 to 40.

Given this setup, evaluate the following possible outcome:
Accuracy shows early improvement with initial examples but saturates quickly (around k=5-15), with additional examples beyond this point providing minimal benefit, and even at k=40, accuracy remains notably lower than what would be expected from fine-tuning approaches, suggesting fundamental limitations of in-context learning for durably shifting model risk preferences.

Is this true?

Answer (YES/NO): NO